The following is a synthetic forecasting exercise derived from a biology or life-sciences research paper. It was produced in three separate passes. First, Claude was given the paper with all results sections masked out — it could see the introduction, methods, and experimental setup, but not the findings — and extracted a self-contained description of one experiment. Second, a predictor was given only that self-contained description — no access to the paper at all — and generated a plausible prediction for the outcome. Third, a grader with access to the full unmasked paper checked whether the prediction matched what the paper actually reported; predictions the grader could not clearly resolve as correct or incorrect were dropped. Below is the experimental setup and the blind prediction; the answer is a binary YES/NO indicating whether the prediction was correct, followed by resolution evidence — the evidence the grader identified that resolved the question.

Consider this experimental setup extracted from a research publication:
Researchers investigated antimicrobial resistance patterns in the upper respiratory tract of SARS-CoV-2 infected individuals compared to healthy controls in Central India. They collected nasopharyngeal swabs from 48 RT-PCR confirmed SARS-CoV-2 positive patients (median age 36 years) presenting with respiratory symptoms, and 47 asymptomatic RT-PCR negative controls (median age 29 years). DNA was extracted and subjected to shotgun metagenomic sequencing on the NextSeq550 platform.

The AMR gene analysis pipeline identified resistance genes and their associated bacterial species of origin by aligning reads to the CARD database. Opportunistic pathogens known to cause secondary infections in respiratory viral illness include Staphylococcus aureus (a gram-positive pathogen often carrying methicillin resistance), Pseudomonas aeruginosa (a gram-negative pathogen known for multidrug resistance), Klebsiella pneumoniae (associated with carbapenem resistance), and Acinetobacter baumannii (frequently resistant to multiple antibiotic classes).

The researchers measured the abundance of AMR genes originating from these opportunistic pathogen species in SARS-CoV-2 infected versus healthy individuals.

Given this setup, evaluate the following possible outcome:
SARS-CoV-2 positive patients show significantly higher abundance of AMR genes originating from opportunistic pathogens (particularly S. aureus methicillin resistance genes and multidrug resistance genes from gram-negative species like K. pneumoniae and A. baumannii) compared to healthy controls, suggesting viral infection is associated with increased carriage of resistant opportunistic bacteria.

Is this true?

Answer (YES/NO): NO